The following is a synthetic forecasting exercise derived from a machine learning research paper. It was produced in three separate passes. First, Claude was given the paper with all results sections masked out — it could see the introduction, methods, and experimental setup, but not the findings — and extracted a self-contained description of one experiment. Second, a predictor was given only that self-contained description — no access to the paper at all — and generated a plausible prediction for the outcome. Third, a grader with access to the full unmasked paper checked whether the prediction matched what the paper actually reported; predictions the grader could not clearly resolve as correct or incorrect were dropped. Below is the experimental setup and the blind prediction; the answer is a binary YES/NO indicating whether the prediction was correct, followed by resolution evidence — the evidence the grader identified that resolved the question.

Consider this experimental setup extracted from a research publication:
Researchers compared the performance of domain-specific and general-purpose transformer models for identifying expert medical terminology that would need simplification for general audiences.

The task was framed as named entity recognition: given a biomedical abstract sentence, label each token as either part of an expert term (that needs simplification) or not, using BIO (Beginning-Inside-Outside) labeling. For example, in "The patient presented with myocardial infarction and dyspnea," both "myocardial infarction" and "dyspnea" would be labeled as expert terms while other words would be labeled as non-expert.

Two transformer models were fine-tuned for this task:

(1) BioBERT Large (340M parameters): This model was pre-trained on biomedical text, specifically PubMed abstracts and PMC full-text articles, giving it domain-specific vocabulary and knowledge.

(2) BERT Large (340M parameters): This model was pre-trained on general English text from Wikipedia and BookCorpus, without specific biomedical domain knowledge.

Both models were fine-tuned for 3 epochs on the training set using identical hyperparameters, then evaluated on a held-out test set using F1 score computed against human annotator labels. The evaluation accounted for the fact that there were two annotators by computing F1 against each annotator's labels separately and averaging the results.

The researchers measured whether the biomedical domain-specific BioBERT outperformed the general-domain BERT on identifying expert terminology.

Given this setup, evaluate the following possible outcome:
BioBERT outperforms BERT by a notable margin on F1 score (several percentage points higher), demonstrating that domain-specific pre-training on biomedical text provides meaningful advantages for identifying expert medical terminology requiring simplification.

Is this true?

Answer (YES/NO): NO